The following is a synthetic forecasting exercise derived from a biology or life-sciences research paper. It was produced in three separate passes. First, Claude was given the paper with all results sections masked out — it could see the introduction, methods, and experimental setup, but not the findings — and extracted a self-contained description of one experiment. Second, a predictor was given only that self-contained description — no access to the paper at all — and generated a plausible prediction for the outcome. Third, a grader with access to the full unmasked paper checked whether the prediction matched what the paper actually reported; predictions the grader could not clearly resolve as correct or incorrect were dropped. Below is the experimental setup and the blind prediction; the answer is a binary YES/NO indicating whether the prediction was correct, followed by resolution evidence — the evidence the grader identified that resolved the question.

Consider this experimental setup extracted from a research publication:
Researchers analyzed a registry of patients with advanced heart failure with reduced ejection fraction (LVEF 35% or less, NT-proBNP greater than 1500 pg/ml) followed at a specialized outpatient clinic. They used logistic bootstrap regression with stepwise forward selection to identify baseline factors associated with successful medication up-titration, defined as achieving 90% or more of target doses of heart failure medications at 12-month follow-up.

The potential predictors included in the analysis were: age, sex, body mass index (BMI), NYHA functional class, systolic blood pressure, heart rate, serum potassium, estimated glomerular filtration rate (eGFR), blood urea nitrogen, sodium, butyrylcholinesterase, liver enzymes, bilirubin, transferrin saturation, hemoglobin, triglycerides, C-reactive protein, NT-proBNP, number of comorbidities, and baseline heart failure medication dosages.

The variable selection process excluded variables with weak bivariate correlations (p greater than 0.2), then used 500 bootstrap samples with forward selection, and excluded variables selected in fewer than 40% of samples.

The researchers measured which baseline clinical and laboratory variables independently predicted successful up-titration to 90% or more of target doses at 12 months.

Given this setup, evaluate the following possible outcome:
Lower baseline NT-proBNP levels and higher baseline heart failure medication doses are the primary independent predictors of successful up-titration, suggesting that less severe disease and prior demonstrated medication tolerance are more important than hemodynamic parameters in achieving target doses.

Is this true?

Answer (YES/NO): NO